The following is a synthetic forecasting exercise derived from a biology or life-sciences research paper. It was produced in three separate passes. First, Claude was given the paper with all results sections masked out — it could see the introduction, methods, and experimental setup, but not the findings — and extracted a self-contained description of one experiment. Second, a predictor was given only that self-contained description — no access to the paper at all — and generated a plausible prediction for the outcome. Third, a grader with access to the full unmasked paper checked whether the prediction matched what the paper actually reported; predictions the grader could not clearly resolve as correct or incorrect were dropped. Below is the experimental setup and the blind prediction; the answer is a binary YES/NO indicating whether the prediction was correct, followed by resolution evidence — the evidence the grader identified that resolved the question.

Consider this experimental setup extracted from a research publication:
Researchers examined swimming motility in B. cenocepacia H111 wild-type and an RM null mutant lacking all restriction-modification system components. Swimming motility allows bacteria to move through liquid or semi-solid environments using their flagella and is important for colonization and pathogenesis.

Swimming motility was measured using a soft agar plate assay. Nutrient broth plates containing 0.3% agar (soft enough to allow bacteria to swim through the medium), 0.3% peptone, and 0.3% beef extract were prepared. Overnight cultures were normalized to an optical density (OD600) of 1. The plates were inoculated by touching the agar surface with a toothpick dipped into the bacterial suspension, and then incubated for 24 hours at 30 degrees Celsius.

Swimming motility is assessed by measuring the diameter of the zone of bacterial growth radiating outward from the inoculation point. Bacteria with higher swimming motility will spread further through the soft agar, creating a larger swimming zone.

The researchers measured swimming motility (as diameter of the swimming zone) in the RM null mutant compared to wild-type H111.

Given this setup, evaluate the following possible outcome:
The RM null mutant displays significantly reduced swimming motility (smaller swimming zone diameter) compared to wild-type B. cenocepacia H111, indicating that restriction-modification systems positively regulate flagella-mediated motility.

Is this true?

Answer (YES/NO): YES